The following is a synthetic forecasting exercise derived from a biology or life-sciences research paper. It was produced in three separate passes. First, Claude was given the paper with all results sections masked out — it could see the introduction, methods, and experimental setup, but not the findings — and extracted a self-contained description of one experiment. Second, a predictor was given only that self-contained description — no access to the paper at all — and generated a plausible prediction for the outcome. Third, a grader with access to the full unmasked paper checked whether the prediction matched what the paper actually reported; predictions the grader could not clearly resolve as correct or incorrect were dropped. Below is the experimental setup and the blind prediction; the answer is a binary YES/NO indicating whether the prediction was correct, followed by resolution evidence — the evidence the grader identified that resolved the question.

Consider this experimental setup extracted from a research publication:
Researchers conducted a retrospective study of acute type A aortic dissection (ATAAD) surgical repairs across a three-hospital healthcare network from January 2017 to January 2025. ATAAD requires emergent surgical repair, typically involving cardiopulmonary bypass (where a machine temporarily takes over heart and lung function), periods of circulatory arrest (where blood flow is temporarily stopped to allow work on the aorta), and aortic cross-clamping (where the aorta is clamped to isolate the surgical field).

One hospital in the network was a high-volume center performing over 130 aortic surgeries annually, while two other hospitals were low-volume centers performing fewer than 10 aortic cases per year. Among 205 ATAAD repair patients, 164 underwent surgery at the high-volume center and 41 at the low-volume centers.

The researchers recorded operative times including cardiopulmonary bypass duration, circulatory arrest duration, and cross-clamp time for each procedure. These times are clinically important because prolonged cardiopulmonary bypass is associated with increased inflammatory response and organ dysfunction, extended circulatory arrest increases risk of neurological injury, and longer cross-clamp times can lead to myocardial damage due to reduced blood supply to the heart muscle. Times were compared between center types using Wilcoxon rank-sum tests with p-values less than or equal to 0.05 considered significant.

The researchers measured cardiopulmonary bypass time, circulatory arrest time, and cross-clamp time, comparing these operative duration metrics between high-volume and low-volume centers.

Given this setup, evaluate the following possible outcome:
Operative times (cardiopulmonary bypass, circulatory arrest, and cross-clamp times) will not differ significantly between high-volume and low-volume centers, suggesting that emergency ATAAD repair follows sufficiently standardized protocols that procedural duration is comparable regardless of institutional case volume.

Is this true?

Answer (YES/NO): NO